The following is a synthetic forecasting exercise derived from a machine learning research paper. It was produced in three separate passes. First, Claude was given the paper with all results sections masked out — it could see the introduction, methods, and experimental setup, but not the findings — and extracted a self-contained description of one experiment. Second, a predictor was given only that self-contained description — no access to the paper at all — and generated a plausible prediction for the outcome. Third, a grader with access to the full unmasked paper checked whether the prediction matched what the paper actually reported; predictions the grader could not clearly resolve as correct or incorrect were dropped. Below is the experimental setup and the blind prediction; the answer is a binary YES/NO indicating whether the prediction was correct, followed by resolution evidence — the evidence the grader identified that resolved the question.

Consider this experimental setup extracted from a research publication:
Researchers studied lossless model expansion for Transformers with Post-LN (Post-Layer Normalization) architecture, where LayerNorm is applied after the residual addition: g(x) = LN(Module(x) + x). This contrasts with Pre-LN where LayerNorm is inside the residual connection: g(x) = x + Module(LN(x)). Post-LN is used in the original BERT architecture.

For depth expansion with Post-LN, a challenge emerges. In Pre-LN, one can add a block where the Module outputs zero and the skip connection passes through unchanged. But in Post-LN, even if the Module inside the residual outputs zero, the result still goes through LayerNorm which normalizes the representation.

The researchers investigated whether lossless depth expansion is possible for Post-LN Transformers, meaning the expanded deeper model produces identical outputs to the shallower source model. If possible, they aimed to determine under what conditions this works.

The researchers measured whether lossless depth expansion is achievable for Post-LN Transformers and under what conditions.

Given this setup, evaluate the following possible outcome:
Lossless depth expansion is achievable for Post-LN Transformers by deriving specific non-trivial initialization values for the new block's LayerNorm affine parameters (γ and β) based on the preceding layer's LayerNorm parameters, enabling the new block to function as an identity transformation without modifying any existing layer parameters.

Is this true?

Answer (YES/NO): NO